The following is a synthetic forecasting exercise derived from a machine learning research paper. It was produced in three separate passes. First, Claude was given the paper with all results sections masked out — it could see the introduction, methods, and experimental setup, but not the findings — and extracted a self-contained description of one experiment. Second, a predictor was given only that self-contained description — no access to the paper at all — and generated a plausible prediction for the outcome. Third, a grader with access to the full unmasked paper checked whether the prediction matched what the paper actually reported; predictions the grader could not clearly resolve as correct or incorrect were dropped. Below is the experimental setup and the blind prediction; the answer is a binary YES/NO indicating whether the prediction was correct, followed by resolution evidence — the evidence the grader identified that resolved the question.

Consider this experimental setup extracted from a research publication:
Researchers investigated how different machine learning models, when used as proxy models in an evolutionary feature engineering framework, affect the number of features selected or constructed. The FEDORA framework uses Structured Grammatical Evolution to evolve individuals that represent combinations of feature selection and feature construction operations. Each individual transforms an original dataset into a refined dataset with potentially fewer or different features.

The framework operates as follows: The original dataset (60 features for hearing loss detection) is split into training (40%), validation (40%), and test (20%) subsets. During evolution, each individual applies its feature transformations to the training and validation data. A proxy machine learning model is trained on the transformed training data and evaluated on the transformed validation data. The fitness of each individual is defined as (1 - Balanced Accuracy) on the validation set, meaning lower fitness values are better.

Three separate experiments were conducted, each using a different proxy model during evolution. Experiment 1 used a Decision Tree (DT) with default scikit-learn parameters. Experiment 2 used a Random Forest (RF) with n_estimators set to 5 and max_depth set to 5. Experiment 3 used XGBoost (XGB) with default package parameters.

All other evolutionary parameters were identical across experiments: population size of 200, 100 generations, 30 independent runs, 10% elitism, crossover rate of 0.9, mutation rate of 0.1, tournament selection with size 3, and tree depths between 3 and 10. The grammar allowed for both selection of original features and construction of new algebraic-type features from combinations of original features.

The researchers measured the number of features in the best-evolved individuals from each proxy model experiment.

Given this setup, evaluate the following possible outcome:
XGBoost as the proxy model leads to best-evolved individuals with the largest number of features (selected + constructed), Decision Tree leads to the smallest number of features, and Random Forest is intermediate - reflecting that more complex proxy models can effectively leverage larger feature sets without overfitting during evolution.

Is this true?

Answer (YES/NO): YES